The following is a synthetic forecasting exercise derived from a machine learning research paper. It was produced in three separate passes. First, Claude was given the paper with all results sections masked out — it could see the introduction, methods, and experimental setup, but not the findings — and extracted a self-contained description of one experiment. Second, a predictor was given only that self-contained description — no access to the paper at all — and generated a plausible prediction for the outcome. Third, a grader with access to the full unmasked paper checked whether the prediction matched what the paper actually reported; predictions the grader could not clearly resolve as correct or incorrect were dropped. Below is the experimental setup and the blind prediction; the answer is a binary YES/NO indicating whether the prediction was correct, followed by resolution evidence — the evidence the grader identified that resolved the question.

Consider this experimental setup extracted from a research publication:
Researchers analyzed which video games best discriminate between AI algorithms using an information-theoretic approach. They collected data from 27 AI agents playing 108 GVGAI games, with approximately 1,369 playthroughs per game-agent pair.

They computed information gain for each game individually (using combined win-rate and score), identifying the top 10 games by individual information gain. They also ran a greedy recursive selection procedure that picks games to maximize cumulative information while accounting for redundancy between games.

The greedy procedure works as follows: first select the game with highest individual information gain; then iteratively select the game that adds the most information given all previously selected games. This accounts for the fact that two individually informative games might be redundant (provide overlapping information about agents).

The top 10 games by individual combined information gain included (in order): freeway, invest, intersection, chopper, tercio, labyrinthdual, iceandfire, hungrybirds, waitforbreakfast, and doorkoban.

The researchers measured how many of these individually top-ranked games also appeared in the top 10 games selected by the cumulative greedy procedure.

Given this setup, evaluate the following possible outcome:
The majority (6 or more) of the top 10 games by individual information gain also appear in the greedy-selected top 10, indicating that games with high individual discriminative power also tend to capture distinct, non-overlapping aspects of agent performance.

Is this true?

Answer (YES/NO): NO